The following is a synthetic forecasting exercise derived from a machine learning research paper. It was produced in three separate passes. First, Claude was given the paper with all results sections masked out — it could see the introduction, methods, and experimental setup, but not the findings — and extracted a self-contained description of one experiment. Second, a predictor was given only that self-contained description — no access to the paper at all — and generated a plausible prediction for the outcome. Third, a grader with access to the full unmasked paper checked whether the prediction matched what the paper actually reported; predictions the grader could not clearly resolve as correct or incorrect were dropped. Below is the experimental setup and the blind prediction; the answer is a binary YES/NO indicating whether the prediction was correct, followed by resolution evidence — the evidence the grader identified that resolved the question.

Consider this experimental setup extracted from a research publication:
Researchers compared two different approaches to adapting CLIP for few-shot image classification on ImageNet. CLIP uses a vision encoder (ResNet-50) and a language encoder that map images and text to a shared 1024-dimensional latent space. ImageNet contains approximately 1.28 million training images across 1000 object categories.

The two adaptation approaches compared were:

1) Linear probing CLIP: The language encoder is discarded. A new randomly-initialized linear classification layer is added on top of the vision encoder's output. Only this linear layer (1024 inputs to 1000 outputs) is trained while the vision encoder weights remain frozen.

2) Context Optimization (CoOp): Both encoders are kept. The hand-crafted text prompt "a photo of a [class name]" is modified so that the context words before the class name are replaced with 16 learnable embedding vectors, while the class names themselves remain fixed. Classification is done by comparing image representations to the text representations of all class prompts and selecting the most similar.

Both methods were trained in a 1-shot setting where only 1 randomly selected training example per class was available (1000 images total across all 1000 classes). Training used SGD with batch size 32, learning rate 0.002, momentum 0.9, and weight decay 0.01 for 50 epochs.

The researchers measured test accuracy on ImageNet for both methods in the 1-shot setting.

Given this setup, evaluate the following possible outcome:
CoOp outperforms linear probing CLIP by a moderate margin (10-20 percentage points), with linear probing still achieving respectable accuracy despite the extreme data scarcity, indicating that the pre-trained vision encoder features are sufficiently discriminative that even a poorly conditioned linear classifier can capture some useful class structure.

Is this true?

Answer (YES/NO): NO